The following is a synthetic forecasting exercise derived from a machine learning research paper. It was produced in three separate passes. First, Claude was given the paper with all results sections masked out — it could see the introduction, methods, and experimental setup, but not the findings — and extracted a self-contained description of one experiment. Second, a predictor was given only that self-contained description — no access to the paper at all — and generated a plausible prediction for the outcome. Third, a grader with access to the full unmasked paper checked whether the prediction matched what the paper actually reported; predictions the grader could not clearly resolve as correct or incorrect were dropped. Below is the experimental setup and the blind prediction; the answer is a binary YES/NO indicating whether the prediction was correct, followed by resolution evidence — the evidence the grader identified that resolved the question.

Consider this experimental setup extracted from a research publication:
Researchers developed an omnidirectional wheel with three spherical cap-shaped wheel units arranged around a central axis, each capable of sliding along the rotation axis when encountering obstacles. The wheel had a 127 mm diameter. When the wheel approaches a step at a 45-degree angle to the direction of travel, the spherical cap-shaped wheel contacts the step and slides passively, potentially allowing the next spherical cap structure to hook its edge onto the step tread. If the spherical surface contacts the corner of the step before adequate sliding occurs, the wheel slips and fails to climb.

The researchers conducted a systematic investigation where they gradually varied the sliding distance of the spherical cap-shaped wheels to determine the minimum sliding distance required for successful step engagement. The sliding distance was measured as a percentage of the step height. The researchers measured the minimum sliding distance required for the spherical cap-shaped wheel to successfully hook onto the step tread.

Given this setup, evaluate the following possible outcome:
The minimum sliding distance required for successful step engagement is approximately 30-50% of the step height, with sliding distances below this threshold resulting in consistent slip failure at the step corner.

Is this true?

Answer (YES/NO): YES